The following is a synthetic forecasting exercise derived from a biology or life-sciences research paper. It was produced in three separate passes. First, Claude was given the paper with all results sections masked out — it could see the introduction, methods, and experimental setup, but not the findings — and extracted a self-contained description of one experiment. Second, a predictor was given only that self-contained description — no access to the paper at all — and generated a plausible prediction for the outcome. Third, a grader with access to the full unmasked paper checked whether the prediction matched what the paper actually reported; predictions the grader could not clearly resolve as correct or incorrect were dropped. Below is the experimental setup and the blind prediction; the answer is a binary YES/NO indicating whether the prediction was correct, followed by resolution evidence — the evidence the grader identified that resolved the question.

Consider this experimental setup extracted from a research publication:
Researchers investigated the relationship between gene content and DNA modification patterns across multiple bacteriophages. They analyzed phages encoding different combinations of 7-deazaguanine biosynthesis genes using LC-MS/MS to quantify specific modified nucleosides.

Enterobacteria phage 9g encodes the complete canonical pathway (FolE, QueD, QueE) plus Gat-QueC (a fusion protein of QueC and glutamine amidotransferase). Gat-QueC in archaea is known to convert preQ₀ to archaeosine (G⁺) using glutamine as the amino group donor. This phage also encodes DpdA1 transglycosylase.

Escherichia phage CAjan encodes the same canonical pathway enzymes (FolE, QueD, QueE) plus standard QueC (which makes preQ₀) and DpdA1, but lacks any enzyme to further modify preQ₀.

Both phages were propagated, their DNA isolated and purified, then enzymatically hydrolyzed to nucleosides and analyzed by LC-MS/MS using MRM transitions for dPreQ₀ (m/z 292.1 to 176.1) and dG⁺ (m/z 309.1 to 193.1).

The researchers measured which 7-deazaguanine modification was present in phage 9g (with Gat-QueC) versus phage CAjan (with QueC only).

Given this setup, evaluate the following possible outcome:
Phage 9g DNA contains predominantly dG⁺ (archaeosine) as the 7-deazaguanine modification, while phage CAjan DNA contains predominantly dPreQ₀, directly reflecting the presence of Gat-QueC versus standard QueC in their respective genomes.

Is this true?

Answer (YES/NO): YES